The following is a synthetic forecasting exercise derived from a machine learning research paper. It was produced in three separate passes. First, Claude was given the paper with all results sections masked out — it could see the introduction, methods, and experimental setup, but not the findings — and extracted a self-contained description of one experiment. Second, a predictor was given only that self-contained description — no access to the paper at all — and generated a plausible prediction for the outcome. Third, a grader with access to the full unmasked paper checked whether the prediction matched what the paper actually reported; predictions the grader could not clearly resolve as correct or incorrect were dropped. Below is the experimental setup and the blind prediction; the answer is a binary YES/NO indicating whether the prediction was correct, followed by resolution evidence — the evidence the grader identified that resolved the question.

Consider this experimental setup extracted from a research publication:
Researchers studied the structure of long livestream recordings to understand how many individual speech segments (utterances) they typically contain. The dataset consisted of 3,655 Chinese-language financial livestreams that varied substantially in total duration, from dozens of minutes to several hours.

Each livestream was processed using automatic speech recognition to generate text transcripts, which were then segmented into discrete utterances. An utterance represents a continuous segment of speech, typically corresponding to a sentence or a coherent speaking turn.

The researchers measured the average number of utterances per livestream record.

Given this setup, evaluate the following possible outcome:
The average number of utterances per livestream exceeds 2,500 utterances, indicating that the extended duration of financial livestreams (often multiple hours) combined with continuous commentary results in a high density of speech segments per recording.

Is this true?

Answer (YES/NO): NO